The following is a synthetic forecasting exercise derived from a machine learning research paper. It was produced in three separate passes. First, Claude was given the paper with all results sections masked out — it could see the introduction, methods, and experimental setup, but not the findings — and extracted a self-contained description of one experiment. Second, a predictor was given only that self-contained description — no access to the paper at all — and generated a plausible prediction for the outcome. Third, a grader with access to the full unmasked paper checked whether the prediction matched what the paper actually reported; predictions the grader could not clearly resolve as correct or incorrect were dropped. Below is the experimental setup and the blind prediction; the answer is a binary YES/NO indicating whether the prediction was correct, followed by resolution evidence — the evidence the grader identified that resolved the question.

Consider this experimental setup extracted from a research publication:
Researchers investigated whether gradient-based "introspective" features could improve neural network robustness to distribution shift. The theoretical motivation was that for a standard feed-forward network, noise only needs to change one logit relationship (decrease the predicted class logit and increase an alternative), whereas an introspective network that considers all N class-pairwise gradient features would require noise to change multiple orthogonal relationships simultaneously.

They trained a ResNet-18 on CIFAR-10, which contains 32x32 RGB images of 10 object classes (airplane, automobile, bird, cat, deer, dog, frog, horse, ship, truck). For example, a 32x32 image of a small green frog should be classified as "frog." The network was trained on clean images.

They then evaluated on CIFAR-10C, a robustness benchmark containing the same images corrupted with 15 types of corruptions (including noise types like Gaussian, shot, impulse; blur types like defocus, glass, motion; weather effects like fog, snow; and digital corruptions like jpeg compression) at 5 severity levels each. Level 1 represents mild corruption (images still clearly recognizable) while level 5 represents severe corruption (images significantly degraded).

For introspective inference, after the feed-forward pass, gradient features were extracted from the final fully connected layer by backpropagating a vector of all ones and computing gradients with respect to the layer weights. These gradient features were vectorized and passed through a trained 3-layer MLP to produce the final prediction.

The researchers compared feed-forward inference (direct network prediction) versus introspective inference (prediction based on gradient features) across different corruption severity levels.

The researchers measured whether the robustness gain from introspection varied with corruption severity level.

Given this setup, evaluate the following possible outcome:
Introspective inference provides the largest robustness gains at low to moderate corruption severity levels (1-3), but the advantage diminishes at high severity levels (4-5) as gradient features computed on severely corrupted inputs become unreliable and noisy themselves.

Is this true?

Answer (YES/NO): NO